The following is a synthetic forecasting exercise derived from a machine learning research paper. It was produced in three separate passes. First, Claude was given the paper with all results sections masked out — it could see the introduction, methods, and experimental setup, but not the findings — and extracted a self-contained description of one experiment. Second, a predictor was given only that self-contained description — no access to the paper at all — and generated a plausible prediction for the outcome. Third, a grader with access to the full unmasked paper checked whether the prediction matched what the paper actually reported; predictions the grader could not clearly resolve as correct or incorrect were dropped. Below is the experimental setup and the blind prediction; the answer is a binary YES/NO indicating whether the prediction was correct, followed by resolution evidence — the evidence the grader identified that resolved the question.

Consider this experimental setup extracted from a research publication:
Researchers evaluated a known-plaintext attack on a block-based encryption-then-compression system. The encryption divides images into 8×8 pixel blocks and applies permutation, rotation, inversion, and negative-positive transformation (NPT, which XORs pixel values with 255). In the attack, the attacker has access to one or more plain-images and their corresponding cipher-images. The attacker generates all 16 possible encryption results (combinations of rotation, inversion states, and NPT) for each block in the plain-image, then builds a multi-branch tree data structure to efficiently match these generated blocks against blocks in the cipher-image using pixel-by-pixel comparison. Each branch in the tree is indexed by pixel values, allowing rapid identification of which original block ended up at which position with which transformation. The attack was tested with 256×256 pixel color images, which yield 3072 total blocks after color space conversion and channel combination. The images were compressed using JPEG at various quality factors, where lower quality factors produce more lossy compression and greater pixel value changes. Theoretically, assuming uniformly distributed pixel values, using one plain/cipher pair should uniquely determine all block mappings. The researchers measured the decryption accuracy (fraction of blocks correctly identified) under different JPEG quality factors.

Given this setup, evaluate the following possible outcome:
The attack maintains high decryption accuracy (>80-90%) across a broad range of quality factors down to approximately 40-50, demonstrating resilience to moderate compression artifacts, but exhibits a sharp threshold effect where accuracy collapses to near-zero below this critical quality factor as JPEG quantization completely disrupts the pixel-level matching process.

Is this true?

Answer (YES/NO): NO